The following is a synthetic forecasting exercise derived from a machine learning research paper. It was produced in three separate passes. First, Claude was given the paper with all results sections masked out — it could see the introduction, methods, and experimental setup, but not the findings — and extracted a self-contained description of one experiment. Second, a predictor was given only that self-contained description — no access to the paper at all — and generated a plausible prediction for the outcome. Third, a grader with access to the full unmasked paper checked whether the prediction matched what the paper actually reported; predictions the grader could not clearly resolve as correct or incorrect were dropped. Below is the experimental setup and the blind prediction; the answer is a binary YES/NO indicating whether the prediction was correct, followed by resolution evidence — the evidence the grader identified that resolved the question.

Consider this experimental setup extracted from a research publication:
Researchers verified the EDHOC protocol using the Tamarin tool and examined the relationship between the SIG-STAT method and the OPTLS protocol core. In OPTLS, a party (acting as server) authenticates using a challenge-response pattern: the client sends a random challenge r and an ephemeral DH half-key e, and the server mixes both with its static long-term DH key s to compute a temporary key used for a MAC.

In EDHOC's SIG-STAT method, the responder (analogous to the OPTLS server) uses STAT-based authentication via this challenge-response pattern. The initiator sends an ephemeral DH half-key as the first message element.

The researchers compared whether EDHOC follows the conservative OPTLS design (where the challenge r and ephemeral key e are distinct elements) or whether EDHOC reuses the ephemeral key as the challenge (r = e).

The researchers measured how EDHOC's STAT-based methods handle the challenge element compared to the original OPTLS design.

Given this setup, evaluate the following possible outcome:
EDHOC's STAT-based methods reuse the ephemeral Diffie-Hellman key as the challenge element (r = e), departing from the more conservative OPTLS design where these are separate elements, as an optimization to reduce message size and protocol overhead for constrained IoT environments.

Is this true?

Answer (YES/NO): YES